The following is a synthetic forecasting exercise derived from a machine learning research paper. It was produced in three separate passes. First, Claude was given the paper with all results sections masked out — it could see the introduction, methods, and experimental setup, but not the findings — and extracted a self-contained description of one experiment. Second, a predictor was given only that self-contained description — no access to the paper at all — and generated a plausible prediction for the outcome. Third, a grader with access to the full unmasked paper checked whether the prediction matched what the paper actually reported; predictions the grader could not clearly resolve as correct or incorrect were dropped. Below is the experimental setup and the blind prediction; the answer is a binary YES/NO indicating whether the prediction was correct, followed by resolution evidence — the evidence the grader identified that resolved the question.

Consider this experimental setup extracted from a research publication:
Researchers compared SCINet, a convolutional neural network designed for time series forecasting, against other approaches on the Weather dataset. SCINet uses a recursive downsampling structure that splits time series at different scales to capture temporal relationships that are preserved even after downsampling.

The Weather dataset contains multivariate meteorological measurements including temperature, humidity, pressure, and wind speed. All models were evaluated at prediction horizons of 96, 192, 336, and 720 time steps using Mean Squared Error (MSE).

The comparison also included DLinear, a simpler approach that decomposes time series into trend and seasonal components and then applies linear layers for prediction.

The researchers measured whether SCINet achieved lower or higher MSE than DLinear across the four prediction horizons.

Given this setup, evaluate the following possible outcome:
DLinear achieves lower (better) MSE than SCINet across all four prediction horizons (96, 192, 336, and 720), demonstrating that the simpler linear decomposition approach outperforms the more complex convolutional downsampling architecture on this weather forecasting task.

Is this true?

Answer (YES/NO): YES